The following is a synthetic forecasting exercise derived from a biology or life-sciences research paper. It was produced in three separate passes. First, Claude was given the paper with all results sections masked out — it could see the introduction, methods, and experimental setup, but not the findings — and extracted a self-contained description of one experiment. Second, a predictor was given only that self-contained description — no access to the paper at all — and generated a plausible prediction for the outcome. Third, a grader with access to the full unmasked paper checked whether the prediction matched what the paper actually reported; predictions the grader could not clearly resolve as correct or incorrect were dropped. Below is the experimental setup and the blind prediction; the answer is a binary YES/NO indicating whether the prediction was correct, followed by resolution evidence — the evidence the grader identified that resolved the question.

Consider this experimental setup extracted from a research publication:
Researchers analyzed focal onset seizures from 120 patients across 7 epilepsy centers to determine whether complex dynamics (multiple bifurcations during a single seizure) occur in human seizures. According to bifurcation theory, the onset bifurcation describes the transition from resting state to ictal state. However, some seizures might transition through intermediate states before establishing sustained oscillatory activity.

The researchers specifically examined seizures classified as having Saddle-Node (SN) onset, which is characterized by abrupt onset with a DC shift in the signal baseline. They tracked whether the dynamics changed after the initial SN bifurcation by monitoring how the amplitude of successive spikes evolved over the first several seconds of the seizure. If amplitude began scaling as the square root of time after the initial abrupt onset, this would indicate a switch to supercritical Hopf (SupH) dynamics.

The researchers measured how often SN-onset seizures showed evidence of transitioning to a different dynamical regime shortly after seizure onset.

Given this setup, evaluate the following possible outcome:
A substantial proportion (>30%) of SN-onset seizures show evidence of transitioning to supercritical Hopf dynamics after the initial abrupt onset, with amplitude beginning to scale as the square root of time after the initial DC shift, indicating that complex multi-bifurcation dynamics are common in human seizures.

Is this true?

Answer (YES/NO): YES